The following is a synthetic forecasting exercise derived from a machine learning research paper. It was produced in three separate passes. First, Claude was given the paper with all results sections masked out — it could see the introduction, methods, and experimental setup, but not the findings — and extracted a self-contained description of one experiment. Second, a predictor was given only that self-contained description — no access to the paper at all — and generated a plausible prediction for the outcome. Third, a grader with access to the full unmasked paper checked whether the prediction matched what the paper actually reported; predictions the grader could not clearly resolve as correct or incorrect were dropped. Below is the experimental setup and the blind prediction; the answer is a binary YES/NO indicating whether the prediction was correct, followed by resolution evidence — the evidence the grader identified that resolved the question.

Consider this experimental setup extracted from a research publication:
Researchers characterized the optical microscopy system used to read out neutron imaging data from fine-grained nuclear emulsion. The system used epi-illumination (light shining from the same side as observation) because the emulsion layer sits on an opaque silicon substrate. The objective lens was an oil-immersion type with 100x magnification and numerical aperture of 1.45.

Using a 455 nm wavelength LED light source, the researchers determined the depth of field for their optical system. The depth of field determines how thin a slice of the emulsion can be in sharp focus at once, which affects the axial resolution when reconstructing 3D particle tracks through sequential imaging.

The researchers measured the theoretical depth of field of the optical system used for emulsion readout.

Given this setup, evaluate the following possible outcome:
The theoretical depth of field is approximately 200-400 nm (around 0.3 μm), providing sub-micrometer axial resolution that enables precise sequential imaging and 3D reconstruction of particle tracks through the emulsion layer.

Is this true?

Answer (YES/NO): NO